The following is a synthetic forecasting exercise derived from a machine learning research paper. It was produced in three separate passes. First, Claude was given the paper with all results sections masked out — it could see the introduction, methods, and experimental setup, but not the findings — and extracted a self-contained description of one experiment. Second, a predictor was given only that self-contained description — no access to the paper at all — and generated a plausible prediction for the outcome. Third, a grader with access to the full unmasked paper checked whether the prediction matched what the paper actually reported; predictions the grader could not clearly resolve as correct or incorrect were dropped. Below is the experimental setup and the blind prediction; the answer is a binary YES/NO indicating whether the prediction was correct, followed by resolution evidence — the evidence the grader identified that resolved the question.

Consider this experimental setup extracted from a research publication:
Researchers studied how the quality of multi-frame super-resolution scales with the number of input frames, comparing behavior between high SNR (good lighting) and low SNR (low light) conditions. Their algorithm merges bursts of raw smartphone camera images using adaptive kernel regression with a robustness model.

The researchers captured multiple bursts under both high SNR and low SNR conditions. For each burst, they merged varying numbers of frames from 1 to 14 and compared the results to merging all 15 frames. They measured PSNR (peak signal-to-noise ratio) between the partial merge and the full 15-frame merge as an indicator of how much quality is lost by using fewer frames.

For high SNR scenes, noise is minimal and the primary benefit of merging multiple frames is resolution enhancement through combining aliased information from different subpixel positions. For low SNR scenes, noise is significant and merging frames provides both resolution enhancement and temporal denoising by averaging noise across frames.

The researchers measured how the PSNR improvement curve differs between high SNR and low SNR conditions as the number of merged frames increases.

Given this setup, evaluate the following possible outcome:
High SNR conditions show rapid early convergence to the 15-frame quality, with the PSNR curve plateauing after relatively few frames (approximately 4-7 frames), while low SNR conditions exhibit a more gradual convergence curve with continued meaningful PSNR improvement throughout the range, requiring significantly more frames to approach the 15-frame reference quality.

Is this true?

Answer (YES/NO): YES